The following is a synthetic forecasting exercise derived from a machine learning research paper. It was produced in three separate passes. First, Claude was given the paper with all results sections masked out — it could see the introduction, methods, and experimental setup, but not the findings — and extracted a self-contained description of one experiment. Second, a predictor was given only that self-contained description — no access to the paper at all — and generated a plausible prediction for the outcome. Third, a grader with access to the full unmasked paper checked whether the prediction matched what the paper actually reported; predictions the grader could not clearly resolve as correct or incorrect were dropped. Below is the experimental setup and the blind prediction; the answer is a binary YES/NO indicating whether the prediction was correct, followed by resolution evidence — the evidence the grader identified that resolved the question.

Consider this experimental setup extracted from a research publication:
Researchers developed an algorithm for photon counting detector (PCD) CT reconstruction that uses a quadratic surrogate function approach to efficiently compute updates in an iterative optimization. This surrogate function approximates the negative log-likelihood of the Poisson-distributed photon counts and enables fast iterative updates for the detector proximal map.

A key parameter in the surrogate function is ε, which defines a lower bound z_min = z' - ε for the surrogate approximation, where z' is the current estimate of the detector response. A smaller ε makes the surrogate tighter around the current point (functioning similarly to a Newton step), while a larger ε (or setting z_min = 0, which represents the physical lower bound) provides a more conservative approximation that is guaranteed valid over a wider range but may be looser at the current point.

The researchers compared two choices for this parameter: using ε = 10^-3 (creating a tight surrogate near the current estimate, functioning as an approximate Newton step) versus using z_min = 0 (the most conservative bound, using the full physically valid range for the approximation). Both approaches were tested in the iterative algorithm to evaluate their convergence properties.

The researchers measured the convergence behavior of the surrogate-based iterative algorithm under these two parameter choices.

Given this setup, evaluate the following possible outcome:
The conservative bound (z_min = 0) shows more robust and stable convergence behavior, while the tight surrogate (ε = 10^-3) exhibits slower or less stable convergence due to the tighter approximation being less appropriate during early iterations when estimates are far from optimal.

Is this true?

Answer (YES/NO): NO